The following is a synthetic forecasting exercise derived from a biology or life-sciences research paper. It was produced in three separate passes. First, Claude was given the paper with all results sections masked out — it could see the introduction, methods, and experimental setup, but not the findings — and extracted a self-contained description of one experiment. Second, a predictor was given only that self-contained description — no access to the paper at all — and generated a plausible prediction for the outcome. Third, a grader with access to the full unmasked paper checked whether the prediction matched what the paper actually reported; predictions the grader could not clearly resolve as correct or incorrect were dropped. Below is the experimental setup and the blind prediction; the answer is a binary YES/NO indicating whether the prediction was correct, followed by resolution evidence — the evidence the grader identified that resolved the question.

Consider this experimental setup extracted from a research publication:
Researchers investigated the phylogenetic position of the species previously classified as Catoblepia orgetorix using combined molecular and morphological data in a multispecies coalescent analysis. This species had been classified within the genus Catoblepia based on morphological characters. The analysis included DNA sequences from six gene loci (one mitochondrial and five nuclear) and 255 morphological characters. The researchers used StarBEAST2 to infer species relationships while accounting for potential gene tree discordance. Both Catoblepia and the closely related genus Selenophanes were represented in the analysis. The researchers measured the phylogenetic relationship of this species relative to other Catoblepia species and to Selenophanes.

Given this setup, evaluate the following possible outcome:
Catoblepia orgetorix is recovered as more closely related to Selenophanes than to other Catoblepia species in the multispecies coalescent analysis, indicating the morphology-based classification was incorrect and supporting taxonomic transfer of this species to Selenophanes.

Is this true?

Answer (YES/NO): YES